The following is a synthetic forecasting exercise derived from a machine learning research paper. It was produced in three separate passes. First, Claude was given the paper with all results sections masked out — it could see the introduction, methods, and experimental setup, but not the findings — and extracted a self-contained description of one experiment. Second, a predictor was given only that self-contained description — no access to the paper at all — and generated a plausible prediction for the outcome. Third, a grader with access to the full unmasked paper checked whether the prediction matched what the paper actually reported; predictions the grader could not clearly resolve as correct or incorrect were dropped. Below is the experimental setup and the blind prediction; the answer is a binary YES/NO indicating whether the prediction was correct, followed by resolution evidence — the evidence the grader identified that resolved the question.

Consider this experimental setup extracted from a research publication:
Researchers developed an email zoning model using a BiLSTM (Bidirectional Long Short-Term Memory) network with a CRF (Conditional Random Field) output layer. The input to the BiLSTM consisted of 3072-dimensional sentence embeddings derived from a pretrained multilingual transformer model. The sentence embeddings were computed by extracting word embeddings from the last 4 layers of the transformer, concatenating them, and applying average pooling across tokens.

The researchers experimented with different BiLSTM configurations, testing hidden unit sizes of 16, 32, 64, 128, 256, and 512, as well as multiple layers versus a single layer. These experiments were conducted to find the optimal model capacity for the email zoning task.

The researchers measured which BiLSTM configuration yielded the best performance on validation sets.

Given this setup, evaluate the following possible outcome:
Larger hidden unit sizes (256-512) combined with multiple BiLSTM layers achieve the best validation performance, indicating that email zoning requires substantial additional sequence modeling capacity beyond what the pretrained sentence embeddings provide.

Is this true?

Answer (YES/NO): NO